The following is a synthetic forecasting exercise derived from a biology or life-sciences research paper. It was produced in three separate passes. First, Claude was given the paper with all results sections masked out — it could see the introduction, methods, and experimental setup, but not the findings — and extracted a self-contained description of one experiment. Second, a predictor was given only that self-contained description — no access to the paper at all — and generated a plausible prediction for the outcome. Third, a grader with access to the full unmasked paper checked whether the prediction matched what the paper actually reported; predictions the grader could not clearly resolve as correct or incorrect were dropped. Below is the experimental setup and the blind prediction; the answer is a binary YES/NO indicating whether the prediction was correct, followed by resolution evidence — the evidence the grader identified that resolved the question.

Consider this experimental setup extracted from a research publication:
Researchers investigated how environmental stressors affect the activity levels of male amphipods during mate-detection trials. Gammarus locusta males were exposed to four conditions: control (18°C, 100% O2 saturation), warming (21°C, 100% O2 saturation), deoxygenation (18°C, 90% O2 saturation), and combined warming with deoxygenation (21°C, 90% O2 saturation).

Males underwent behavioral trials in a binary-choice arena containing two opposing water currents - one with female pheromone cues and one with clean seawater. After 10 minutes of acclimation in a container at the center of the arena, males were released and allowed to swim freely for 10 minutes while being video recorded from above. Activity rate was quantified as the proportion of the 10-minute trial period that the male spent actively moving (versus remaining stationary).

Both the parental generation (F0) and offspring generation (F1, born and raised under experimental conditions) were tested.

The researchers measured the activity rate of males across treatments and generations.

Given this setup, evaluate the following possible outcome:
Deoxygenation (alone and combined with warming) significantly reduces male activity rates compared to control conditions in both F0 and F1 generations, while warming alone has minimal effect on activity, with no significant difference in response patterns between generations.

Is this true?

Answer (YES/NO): NO